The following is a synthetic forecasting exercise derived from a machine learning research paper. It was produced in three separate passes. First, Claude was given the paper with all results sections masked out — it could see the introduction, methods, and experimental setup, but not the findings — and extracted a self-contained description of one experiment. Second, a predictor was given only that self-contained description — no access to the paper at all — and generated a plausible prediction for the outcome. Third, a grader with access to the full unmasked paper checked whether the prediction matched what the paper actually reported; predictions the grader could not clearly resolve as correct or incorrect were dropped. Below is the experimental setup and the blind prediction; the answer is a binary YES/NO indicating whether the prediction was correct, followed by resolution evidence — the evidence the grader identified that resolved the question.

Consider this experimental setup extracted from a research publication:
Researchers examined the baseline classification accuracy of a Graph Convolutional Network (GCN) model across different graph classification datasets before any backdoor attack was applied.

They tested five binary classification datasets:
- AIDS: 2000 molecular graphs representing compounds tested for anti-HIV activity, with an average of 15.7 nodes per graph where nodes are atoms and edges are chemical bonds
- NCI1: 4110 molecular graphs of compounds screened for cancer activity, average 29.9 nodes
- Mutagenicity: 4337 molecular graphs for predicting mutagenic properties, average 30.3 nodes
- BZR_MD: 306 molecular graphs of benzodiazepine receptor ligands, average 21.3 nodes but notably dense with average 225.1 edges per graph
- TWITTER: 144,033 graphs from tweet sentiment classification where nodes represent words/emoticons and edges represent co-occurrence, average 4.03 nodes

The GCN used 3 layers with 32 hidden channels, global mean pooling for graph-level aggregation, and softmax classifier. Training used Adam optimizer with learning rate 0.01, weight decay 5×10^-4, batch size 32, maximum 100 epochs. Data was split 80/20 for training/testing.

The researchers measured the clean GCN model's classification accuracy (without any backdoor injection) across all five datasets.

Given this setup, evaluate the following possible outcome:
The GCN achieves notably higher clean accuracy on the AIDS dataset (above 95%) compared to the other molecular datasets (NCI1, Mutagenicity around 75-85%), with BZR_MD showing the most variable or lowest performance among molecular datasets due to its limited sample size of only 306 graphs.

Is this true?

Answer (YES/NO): NO